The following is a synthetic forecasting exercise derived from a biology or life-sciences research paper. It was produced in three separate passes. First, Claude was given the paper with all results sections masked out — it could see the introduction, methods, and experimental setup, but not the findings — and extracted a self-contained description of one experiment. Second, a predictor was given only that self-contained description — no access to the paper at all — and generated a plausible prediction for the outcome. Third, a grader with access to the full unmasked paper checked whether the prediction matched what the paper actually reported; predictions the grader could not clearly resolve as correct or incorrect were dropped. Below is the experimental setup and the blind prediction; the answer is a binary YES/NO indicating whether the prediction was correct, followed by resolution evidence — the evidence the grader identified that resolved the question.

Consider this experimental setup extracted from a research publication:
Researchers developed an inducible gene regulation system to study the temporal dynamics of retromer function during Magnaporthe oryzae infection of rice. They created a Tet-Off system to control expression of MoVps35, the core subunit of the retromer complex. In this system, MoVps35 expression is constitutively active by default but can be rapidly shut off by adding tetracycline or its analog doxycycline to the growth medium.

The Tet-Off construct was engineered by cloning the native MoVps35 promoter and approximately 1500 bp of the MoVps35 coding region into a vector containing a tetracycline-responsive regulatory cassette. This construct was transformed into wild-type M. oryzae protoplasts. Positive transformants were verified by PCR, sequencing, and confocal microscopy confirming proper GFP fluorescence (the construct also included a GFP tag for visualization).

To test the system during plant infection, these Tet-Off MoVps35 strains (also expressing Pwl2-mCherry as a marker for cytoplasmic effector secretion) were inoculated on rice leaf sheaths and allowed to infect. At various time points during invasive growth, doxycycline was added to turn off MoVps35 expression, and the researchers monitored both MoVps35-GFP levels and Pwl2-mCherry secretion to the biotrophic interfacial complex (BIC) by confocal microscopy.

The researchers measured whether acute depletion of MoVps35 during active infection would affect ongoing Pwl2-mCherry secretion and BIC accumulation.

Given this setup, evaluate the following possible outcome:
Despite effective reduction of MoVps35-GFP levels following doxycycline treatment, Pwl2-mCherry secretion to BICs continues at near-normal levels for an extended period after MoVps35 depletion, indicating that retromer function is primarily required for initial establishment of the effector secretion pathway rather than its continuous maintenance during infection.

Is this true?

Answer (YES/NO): NO